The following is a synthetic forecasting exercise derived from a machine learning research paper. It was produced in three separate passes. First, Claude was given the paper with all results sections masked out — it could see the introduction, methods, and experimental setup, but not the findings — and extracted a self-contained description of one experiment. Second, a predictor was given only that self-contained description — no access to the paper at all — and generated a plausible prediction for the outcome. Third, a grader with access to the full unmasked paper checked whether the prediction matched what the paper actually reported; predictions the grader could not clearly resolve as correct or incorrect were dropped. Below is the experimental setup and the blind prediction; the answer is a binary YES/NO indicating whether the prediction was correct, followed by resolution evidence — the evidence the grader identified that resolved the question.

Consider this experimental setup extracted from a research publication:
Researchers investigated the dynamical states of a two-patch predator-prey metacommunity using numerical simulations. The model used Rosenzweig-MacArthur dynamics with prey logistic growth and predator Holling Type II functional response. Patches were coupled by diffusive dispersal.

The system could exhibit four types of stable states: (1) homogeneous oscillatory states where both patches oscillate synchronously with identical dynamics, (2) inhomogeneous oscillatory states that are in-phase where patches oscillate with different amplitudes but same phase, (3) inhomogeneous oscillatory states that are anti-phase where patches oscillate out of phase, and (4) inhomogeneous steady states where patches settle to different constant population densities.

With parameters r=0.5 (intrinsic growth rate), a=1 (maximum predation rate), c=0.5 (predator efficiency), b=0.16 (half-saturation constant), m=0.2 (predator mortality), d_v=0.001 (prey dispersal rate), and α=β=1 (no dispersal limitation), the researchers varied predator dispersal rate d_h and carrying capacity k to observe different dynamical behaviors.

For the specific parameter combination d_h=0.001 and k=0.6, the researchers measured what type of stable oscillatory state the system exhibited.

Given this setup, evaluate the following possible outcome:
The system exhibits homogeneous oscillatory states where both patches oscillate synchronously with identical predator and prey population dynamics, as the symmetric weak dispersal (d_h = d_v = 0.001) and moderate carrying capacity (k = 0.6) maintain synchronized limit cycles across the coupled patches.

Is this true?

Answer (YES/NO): NO